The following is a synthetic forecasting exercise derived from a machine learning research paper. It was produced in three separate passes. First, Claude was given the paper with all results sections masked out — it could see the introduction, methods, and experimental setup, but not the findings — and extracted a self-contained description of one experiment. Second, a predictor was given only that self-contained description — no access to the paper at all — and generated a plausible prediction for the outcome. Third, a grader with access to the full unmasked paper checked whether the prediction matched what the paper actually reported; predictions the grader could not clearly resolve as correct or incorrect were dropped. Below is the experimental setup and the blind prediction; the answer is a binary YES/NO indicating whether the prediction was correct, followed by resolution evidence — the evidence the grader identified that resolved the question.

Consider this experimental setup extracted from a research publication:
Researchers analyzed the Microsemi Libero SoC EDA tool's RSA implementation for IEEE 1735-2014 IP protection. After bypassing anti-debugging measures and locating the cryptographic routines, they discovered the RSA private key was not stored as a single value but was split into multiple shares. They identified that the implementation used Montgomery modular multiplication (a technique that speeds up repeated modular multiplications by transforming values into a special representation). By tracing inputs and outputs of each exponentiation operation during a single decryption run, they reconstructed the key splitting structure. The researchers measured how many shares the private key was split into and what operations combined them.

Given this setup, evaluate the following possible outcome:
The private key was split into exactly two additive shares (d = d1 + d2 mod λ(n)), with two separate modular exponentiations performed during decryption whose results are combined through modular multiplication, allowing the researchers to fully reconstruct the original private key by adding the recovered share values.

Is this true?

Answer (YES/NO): NO